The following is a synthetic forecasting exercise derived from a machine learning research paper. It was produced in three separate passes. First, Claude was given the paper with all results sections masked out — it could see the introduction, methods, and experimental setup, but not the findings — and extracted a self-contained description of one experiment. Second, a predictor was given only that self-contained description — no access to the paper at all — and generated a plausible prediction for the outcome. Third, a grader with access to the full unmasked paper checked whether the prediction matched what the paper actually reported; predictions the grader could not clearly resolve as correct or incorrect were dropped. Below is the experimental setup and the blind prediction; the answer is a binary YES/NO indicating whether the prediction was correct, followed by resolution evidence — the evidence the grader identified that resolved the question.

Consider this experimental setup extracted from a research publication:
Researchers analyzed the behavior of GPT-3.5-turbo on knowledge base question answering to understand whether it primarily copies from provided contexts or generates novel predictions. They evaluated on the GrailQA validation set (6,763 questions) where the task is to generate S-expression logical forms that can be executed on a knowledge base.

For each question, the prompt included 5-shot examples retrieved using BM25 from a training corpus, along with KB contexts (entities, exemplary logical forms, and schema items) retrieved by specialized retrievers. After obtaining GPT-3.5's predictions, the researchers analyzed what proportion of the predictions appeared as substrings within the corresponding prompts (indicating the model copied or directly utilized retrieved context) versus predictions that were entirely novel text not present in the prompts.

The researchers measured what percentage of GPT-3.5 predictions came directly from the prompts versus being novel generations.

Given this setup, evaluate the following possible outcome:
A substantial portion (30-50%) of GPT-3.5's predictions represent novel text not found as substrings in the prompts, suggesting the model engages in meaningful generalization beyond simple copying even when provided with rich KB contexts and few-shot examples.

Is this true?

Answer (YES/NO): NO